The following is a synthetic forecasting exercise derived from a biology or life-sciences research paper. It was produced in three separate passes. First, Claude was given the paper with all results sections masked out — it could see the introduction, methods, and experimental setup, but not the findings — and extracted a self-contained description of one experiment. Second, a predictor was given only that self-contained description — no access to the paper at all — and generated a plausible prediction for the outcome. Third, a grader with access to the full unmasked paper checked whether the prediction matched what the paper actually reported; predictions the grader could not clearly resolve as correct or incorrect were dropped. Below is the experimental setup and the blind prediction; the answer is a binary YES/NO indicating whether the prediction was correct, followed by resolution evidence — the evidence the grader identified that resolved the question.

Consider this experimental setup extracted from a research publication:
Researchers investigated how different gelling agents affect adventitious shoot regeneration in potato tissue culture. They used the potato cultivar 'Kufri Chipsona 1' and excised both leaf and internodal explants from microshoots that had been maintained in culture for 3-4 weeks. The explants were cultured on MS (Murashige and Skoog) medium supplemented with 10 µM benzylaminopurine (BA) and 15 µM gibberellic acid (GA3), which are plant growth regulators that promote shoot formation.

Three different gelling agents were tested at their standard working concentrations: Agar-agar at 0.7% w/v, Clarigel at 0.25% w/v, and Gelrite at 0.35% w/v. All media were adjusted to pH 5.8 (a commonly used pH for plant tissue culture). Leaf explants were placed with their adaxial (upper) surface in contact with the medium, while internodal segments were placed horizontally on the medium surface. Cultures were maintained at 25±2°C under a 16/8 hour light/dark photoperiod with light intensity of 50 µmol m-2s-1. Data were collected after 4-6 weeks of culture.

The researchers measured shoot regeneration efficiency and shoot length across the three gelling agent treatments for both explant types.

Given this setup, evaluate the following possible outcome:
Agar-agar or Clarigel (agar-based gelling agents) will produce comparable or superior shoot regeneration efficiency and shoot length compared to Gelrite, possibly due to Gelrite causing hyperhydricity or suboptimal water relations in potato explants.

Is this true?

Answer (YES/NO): YES